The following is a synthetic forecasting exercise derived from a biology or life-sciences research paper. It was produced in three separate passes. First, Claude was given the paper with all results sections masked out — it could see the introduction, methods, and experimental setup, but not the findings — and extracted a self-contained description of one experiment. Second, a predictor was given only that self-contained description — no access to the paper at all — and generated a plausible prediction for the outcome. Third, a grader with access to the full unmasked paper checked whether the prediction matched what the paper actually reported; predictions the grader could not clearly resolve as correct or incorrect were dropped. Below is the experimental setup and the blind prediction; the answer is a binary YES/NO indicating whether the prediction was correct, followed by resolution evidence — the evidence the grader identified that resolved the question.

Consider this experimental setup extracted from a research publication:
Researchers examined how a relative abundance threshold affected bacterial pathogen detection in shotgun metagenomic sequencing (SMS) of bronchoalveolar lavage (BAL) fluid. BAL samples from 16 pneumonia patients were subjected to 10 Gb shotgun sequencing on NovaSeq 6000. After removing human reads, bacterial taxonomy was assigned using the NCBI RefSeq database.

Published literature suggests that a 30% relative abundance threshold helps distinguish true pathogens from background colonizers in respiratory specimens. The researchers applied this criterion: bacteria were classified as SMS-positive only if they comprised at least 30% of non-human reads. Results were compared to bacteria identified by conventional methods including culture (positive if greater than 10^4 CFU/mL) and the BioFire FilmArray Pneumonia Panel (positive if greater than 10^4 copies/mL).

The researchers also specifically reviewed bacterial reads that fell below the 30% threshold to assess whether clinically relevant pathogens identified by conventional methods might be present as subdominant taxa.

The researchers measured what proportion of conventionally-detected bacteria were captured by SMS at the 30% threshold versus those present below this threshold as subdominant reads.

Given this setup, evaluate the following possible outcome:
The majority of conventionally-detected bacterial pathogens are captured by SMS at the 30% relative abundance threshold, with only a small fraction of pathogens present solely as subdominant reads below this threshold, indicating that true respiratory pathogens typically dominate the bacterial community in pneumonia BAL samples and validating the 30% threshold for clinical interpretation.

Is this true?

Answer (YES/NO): YES